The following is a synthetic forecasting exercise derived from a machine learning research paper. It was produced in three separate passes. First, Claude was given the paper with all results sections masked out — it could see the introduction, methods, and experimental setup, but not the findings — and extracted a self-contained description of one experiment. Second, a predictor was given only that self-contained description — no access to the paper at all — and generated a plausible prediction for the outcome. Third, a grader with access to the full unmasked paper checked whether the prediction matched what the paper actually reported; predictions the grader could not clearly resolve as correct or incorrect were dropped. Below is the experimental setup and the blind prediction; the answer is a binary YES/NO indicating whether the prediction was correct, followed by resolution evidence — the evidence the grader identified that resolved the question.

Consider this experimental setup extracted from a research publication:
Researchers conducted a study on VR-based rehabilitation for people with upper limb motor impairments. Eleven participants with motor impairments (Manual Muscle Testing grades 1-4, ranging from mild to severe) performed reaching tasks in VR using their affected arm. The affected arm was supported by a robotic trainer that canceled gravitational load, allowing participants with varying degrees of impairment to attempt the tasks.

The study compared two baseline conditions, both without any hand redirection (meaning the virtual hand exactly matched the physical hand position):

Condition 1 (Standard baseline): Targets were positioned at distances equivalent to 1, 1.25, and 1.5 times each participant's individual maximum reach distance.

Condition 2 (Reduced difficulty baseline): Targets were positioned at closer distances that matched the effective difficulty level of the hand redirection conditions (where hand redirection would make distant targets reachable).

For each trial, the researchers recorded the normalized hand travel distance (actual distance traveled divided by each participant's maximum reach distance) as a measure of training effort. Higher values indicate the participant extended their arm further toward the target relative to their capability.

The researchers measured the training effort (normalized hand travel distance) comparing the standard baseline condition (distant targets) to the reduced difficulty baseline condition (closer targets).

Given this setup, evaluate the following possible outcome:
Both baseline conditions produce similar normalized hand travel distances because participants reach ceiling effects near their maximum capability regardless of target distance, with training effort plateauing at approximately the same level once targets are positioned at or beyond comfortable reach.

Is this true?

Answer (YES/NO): NO